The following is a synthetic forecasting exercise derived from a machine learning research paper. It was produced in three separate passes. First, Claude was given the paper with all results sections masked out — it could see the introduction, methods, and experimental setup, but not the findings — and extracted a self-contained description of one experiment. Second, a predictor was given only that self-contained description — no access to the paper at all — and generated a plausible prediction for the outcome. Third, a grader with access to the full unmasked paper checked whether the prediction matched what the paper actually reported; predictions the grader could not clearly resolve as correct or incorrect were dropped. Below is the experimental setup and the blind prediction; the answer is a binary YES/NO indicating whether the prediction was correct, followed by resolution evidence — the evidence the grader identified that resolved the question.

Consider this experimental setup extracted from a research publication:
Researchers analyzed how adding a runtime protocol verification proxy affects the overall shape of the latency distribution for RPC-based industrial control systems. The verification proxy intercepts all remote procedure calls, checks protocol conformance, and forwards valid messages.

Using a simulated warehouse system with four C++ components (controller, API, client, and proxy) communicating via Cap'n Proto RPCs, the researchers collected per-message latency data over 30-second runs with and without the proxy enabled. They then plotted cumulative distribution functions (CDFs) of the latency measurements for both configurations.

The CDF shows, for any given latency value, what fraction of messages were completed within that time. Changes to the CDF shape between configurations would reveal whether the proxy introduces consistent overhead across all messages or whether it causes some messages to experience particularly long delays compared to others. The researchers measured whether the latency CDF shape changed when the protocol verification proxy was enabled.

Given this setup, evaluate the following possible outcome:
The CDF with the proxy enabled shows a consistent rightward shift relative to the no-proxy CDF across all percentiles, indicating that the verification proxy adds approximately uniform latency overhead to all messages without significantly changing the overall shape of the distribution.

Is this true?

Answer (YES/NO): YES